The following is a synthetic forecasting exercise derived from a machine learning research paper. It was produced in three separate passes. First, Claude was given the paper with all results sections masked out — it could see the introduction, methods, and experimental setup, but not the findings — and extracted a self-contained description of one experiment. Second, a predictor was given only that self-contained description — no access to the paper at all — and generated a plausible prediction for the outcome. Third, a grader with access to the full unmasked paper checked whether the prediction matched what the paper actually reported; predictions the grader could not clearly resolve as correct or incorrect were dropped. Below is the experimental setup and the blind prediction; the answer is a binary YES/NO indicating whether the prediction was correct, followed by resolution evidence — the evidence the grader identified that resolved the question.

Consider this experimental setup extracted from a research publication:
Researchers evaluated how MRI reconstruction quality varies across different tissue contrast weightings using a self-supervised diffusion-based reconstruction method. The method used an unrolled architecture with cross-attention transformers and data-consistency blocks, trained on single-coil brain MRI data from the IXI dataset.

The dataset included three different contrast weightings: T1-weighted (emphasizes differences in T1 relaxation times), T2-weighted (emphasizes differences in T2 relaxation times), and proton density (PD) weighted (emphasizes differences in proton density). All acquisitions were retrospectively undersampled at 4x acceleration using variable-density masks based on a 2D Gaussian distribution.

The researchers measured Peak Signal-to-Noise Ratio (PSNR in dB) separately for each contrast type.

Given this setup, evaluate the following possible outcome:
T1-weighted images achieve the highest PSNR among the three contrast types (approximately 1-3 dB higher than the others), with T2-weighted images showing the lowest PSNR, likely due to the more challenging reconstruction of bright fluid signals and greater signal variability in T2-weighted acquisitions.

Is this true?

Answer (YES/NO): NO